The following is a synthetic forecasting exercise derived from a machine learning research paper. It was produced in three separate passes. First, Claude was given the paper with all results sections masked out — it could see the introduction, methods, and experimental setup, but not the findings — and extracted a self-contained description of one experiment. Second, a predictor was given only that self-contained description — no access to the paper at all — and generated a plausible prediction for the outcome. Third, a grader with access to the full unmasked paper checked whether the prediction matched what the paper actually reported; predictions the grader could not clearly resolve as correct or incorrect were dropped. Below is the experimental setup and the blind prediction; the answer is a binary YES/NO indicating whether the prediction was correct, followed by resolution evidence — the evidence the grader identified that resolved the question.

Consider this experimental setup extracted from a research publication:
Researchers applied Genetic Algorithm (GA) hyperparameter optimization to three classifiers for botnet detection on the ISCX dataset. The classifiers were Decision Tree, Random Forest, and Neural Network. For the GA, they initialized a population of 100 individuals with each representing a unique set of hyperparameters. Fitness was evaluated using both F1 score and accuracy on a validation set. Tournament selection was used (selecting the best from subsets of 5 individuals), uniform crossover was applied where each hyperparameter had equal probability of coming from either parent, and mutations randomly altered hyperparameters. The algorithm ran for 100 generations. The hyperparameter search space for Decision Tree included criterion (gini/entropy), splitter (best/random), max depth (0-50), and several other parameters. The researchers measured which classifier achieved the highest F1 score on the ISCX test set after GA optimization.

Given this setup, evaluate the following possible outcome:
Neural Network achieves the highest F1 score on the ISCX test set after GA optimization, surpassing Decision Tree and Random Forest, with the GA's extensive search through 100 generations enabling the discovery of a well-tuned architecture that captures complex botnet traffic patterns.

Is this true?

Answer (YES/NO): NO